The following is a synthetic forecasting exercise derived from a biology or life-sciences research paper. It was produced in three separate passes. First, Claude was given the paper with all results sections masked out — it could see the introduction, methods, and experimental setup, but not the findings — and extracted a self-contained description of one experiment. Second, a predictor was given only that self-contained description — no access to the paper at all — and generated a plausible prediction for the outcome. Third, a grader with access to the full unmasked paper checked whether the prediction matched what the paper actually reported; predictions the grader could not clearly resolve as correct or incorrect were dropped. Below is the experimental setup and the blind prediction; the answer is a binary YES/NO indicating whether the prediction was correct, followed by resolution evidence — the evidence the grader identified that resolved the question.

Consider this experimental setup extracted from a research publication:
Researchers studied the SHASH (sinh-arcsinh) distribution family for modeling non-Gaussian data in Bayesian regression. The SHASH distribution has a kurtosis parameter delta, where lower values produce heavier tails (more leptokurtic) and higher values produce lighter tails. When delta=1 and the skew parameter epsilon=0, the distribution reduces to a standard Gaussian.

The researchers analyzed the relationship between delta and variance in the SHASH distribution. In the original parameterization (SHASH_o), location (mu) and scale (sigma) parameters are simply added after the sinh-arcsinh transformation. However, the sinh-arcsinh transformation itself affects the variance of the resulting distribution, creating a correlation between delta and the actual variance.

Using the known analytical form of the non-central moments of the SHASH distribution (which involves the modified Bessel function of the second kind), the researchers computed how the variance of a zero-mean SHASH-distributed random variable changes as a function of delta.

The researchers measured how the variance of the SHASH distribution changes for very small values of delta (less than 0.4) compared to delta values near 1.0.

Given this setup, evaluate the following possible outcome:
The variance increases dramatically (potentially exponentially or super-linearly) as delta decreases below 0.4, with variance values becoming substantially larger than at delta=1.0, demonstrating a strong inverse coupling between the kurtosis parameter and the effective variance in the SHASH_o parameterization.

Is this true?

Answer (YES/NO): YES